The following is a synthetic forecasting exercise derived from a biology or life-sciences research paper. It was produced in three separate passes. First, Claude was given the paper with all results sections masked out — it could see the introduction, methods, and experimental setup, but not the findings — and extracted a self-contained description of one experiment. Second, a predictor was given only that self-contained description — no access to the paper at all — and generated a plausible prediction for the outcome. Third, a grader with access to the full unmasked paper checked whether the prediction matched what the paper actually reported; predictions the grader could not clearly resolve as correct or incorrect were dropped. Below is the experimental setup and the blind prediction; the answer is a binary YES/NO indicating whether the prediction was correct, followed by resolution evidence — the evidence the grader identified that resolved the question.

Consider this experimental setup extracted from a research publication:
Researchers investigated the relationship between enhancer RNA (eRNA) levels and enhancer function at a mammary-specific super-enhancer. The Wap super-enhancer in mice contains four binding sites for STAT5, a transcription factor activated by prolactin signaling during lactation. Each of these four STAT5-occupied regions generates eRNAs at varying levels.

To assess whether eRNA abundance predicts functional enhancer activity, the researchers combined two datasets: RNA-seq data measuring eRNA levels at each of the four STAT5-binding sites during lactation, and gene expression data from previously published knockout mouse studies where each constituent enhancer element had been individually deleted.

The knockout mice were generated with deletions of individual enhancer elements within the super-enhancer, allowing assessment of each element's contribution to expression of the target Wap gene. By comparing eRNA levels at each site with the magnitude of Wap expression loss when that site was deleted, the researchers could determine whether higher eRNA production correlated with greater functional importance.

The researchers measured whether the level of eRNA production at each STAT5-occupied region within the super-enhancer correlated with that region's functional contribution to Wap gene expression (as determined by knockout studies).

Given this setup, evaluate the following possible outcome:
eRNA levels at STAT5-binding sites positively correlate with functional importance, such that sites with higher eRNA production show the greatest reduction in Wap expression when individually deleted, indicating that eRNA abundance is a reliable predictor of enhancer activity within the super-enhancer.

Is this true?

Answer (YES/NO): NO